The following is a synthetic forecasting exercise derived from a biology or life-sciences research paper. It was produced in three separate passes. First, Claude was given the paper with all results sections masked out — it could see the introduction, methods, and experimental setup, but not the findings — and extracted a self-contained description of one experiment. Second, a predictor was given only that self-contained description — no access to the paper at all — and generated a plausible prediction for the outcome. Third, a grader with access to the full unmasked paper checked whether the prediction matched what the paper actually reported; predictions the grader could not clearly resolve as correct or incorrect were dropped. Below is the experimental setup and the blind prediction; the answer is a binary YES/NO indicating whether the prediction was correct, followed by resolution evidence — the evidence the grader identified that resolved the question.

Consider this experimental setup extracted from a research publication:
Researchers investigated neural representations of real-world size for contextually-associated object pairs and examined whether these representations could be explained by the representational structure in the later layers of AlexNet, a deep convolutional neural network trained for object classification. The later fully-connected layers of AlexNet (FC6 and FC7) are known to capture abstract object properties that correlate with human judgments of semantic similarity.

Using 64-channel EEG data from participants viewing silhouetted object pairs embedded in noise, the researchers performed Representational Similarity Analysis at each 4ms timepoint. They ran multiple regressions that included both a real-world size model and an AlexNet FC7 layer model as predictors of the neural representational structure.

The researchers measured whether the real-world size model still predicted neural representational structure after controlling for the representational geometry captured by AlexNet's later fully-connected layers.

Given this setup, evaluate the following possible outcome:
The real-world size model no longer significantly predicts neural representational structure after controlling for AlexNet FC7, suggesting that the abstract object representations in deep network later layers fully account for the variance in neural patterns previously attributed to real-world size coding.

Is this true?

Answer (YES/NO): NO